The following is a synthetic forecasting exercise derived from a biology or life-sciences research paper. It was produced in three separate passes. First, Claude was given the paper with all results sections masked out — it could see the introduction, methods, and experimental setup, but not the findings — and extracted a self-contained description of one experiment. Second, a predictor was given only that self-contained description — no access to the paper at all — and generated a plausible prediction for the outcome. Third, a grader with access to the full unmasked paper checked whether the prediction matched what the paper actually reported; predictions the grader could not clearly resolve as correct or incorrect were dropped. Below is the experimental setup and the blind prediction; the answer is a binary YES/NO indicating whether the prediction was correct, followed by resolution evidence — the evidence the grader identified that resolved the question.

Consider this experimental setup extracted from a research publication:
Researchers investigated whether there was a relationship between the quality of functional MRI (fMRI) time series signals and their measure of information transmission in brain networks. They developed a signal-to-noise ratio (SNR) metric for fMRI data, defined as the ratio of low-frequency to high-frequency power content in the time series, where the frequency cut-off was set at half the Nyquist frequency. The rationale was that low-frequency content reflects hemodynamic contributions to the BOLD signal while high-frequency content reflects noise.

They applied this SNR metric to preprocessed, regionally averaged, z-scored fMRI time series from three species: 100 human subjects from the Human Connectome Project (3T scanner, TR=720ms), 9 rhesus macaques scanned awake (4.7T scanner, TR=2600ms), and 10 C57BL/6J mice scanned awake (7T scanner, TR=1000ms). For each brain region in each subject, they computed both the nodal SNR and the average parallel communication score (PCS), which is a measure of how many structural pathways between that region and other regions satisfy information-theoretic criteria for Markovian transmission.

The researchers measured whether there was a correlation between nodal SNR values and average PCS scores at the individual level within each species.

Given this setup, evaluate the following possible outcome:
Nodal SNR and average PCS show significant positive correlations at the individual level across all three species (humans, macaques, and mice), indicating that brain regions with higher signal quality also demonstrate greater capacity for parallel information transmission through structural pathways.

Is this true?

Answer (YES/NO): NO